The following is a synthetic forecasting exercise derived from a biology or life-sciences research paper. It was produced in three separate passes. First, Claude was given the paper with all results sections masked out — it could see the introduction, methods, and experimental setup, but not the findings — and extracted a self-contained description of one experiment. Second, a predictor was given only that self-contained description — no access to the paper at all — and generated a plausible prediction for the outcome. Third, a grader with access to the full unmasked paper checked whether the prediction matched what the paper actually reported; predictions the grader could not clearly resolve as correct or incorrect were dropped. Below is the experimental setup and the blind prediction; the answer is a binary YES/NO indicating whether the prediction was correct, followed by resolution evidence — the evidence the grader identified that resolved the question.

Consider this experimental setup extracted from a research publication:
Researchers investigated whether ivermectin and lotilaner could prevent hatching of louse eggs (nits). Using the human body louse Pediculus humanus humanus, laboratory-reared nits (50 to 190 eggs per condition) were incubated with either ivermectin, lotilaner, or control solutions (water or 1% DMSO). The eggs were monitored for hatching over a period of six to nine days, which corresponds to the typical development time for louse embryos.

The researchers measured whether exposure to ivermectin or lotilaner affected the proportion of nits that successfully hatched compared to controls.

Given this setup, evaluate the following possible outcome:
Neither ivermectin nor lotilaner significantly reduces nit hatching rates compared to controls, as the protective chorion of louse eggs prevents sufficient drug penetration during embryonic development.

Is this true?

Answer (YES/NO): YES